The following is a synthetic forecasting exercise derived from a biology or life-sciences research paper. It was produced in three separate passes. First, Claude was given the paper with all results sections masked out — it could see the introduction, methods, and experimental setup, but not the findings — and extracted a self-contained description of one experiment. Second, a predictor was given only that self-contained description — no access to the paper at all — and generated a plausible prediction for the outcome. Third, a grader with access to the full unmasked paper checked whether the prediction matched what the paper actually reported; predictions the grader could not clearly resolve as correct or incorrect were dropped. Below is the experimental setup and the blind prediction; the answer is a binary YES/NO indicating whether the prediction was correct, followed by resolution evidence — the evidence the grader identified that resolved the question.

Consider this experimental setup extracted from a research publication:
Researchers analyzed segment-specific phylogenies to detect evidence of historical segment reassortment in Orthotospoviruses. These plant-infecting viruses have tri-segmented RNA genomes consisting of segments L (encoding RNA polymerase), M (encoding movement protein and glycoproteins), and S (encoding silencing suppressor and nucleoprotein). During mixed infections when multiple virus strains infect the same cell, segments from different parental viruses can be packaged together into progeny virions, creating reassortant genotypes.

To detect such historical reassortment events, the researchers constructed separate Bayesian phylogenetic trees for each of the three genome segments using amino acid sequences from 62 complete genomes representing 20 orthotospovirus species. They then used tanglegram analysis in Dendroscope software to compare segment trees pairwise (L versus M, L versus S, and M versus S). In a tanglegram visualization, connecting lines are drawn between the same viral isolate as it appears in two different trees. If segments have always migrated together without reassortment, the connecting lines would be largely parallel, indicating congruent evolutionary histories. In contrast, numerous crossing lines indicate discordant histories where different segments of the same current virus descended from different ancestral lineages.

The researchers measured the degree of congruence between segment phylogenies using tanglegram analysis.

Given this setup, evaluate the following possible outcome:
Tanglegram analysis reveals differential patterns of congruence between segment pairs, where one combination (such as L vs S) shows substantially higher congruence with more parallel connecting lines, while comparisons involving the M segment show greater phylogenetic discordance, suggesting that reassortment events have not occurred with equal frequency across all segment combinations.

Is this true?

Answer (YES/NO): NO